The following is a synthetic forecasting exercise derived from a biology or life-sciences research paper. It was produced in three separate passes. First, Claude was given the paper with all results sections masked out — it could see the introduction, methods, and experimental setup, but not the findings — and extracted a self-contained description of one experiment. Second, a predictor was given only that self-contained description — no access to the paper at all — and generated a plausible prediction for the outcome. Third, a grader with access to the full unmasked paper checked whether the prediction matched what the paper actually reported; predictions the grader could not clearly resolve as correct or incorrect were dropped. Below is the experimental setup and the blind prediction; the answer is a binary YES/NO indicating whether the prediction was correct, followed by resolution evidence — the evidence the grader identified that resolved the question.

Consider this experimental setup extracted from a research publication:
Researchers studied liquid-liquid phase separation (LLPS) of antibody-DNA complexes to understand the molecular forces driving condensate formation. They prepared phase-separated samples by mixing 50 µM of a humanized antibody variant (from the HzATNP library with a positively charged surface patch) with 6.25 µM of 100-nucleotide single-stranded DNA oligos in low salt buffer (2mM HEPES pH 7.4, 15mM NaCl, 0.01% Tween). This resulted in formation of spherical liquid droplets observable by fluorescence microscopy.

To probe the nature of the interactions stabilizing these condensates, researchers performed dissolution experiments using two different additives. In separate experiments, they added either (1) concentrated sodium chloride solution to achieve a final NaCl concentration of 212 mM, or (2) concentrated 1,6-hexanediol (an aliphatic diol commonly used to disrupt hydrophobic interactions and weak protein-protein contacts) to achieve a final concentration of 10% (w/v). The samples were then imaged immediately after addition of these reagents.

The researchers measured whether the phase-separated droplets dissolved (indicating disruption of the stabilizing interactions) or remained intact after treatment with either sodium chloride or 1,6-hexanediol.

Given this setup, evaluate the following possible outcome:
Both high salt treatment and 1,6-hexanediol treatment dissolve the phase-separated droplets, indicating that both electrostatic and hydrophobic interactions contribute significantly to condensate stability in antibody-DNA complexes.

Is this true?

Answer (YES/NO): NO